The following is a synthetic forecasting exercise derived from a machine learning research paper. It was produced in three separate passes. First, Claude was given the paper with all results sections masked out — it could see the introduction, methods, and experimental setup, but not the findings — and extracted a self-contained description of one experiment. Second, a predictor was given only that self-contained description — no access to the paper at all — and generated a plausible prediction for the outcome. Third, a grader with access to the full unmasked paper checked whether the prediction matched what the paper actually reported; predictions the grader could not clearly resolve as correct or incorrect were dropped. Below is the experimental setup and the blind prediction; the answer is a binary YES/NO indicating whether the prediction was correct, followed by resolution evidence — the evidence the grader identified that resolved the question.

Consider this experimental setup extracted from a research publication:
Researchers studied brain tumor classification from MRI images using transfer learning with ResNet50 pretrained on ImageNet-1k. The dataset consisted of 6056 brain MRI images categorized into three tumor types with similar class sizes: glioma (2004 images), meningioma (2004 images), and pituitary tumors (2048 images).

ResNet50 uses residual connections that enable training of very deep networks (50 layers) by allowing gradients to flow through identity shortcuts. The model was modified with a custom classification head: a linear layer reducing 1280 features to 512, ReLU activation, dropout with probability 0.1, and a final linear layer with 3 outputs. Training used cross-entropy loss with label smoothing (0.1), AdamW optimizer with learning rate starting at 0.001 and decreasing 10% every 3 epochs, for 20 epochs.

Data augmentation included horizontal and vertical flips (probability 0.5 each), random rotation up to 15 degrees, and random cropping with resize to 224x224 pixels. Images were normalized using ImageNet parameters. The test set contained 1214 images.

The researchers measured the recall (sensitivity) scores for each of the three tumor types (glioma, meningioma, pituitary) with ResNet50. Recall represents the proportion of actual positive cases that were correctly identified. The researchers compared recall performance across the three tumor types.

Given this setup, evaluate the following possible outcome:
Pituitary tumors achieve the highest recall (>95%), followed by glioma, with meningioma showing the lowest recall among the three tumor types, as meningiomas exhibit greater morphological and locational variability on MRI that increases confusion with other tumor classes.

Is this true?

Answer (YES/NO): NO